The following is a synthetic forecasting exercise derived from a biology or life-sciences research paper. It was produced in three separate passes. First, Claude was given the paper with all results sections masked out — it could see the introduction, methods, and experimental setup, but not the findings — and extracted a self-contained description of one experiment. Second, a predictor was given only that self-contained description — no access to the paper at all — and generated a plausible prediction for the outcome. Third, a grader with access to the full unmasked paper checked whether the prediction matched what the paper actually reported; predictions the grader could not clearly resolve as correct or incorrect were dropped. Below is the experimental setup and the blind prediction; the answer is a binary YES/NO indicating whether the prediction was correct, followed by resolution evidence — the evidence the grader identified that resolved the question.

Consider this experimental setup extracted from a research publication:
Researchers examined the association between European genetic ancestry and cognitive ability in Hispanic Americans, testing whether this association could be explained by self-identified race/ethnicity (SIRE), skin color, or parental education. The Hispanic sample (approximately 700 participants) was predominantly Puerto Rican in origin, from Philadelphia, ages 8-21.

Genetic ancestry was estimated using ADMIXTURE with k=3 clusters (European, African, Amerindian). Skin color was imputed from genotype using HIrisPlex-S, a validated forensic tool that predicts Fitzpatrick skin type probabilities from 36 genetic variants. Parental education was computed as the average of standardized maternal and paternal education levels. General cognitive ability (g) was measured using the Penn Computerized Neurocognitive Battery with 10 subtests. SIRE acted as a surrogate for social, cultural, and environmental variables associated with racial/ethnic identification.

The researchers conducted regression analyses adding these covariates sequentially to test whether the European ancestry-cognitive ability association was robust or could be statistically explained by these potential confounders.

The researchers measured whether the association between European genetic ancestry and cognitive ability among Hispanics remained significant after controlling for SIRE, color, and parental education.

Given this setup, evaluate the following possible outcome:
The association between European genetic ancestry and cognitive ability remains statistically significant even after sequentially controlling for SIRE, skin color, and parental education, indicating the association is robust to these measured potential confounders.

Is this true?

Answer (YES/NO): YES